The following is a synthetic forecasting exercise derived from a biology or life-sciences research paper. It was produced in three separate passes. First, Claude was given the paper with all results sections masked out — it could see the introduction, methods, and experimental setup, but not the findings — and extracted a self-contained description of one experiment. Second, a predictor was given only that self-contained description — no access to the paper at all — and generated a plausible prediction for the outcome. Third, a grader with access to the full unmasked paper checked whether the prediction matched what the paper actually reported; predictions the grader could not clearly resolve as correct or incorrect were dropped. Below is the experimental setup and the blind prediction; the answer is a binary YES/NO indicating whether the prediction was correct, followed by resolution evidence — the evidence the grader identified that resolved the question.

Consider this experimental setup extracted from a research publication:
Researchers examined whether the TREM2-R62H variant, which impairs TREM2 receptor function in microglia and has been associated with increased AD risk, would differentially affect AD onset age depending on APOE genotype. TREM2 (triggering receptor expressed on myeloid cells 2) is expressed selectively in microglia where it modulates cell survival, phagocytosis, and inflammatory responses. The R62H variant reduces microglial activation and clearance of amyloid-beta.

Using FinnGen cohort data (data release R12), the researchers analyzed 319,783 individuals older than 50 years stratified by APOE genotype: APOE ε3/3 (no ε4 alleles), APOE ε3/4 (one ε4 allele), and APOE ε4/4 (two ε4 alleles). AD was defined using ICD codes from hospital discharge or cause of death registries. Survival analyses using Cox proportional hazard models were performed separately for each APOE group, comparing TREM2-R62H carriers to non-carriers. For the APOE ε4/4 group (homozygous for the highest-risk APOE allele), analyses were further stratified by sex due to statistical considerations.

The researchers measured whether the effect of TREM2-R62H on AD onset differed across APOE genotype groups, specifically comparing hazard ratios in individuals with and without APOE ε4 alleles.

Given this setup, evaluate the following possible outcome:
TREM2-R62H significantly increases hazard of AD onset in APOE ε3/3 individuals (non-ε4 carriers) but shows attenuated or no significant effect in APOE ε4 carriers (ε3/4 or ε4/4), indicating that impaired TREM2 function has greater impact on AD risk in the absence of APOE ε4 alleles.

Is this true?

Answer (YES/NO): NO